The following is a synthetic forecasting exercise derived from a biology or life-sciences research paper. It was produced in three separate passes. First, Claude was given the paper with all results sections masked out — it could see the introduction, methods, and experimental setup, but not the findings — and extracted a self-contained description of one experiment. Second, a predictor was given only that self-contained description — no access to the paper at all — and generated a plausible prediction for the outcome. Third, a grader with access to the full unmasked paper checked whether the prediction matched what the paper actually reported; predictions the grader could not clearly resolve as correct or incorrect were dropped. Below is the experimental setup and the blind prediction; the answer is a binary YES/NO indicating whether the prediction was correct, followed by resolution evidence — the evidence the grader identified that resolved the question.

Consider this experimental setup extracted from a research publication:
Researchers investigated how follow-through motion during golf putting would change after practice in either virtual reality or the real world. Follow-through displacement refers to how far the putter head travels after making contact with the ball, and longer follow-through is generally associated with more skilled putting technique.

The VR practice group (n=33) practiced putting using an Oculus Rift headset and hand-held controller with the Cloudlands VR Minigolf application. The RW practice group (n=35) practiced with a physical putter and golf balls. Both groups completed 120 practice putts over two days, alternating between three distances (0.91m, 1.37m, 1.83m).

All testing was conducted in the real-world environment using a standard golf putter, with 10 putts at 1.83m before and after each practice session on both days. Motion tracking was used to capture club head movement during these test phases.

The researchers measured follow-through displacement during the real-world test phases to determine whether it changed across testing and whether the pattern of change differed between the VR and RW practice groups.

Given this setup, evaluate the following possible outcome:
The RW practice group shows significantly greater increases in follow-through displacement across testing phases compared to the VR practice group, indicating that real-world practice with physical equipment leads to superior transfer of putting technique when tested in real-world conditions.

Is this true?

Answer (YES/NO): NO